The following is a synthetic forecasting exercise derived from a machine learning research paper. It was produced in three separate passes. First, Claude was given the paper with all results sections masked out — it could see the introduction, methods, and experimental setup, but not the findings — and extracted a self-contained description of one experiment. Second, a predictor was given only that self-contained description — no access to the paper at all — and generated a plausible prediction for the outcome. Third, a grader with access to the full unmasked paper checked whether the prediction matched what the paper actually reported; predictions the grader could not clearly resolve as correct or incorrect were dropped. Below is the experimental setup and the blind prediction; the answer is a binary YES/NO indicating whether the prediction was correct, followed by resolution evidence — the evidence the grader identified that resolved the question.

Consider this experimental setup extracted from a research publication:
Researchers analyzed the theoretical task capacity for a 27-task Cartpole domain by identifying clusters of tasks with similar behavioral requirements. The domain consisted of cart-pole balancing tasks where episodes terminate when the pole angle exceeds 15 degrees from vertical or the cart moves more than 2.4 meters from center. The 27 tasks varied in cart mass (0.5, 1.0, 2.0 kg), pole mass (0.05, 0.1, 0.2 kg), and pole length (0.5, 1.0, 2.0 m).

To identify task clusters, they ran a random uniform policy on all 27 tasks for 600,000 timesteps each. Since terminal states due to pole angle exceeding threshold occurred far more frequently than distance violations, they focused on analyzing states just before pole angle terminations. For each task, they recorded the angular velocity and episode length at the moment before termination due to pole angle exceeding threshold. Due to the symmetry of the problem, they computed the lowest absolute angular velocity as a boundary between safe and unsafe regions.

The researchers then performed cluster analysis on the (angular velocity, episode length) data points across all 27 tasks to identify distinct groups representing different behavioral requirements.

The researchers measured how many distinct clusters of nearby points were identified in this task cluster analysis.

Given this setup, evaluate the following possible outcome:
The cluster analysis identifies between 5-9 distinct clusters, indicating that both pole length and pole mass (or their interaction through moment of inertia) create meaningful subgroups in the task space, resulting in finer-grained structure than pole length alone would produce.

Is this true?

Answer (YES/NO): YES